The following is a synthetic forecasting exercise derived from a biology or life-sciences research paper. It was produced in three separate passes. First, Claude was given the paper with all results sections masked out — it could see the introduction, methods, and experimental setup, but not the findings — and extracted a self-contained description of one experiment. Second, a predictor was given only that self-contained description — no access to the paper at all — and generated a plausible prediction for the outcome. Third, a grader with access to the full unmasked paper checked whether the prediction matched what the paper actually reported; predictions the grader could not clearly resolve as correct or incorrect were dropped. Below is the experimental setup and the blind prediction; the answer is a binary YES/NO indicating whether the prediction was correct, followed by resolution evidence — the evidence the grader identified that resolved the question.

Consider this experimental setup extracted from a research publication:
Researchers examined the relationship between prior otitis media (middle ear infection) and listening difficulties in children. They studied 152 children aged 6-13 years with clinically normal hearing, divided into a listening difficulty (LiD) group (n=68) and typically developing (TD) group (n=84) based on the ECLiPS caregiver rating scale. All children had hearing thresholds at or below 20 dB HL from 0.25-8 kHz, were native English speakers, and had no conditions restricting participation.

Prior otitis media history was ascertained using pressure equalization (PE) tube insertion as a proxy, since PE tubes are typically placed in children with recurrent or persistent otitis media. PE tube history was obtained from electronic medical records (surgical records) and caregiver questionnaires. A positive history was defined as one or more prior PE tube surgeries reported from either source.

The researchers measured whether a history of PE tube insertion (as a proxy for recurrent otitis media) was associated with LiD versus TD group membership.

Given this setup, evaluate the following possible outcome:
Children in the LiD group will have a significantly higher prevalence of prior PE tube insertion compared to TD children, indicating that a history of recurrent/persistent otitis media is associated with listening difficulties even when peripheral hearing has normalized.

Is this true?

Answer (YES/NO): NO